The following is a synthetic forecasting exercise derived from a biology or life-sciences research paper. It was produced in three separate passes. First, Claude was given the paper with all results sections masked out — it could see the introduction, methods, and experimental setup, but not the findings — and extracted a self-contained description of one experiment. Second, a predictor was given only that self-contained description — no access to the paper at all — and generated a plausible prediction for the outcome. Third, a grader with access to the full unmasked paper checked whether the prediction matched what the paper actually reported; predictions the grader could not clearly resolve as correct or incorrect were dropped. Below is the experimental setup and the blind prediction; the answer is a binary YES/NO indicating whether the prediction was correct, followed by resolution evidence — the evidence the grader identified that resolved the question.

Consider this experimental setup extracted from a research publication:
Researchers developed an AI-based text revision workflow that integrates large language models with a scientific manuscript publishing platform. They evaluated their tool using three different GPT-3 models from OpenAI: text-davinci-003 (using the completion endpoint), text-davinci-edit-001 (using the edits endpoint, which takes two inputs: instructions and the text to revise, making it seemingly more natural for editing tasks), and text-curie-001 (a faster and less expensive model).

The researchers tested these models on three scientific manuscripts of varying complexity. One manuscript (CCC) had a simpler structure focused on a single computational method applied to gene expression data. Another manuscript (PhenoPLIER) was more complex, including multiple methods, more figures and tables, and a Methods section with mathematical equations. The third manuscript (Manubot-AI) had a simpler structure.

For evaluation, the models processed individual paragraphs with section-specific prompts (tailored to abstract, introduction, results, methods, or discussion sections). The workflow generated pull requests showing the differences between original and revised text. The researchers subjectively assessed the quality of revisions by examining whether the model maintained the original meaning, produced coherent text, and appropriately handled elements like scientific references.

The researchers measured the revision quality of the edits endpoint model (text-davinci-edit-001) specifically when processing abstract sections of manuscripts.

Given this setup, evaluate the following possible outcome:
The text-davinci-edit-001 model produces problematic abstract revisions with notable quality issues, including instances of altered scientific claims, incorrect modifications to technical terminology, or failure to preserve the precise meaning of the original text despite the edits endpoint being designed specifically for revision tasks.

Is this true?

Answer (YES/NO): NO